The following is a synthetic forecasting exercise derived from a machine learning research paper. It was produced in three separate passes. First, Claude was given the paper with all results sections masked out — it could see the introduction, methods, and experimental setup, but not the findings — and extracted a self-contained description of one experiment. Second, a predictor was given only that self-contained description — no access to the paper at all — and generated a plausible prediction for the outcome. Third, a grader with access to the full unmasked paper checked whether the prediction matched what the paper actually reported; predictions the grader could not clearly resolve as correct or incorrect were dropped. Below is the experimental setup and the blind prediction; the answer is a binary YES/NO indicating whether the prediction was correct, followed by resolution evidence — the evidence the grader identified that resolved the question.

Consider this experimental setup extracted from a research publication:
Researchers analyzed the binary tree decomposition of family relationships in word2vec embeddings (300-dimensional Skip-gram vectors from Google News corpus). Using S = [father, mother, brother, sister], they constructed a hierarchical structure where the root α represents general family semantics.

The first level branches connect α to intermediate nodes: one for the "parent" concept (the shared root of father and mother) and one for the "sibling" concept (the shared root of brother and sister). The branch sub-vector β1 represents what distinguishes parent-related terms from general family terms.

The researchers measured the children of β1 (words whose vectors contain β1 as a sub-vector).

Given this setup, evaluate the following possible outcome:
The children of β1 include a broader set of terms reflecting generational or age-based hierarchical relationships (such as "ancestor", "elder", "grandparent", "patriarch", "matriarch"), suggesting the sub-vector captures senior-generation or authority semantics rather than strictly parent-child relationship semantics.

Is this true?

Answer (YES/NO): NO